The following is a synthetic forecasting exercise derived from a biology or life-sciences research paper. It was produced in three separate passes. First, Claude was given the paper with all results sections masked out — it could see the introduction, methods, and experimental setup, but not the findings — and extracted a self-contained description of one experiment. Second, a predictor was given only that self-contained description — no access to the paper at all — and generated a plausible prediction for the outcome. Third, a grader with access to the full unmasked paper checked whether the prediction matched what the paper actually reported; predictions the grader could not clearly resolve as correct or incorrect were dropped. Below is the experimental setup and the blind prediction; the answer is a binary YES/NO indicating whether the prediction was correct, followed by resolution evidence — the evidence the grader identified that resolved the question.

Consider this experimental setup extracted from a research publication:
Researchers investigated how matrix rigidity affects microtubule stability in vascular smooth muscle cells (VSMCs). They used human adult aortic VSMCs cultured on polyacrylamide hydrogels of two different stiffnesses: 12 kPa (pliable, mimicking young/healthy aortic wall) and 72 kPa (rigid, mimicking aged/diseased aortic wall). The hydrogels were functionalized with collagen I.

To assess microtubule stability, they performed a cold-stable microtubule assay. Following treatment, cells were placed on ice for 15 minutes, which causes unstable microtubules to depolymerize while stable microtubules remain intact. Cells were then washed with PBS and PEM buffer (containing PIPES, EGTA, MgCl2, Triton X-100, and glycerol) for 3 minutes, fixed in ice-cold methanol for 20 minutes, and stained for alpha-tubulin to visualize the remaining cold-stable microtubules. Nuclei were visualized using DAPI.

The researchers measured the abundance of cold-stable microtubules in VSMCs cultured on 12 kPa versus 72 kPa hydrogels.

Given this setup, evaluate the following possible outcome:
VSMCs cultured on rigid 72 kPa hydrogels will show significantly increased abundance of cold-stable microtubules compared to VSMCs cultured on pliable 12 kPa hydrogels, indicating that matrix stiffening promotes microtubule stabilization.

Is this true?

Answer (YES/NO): NO